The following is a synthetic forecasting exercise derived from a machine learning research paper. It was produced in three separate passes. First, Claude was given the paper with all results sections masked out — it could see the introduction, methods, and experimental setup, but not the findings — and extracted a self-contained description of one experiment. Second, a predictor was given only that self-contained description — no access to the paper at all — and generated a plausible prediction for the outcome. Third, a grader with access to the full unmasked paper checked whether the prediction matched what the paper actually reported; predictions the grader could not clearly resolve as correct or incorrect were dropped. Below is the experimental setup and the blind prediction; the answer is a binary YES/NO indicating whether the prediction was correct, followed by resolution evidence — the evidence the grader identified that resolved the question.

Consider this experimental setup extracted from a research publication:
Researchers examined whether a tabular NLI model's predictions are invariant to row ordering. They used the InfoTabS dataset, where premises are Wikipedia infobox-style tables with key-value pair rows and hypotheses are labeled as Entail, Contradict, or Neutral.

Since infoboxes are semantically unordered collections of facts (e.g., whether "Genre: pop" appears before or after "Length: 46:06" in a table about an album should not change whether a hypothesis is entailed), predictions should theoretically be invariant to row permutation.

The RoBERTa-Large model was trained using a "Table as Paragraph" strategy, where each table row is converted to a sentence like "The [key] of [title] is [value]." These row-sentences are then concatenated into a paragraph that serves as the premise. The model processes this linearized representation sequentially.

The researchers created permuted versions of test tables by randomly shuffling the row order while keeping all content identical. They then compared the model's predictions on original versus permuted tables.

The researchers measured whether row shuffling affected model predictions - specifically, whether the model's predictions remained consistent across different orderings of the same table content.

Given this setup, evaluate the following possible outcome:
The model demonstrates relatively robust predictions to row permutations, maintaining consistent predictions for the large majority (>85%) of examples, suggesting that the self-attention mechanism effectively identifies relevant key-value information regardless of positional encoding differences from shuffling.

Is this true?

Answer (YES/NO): NO